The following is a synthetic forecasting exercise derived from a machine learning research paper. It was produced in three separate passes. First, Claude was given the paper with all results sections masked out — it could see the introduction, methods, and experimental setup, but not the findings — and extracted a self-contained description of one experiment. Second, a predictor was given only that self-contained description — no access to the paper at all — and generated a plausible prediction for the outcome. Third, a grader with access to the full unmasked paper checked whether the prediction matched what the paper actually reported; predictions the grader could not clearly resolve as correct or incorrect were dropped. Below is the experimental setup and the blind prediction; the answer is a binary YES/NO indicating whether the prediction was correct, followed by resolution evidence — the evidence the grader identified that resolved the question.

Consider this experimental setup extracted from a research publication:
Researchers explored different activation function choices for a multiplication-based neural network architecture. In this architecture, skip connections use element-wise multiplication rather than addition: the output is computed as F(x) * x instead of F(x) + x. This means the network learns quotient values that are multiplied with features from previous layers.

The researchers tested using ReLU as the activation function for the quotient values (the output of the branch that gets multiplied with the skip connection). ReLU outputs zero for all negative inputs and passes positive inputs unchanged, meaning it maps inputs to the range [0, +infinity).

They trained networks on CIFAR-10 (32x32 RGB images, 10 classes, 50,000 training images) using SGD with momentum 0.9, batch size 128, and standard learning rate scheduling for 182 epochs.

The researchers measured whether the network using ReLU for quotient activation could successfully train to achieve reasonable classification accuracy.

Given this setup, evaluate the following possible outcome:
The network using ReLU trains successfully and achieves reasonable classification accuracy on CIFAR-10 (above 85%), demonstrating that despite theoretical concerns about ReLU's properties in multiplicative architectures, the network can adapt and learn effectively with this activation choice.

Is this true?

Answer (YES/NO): NO